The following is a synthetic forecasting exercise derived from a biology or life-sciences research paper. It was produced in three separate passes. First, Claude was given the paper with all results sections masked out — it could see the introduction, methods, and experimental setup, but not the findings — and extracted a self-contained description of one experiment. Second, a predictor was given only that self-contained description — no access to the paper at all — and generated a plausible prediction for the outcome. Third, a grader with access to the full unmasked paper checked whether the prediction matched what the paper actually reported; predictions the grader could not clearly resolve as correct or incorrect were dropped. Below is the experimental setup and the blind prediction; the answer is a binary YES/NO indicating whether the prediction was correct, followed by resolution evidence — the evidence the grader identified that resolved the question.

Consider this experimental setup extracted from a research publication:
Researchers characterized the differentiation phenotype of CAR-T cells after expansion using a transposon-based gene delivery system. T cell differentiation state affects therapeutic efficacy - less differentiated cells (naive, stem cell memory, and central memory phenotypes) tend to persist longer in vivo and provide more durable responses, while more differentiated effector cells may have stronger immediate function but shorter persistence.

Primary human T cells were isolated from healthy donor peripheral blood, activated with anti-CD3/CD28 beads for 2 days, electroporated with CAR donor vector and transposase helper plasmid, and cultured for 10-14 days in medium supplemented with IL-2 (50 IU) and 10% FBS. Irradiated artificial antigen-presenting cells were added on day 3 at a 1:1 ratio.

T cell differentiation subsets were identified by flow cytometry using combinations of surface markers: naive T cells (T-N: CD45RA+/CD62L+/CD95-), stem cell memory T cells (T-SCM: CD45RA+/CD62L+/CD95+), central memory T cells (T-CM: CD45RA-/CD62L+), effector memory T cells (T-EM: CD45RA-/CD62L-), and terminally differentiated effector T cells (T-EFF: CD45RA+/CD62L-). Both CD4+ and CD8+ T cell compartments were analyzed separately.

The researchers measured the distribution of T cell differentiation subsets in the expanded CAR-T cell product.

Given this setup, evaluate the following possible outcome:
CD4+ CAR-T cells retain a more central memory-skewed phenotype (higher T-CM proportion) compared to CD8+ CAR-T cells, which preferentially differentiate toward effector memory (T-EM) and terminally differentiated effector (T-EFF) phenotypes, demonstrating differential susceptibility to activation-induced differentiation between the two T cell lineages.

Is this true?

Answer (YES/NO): NO